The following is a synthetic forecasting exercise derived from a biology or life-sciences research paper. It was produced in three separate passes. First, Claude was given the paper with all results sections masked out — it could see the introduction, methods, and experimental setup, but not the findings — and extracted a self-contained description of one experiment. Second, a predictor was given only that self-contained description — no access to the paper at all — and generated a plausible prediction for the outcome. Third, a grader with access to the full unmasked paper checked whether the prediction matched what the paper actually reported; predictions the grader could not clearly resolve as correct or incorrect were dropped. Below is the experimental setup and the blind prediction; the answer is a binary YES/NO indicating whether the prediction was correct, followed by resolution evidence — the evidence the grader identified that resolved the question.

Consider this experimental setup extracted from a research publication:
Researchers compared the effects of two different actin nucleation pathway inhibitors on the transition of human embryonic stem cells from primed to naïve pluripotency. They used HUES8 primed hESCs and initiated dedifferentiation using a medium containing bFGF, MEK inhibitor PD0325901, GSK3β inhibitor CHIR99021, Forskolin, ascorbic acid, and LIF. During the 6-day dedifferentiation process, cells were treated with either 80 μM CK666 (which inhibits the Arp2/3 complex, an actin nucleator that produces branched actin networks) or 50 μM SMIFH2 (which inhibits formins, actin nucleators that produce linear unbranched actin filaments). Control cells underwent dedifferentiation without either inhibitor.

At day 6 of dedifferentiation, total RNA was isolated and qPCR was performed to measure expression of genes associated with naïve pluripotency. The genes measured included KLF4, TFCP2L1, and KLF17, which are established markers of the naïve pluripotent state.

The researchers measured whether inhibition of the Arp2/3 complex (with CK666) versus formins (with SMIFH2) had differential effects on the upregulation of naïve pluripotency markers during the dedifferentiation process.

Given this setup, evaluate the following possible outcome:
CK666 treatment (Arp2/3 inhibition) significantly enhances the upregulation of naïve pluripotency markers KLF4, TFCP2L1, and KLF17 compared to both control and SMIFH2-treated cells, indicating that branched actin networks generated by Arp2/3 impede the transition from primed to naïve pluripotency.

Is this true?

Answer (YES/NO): NO